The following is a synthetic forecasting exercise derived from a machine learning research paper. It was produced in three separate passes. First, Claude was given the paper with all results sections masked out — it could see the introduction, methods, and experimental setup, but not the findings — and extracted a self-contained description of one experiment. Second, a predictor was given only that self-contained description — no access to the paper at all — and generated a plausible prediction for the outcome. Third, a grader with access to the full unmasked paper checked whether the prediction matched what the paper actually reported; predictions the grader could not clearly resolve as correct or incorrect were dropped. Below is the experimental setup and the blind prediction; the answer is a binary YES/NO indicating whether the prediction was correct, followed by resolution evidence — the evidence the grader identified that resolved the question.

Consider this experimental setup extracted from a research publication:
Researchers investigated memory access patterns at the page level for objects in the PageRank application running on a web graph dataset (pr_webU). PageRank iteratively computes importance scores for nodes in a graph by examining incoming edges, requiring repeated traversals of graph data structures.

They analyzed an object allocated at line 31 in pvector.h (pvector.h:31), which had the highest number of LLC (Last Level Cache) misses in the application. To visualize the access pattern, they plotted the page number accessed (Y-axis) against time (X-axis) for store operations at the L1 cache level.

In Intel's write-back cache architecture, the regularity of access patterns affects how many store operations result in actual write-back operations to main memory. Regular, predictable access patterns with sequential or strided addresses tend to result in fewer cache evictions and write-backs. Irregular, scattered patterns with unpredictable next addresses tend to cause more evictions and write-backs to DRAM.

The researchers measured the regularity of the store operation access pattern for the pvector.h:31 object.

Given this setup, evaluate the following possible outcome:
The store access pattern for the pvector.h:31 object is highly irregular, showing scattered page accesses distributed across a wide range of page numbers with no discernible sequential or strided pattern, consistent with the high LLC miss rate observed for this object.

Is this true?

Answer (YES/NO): NO